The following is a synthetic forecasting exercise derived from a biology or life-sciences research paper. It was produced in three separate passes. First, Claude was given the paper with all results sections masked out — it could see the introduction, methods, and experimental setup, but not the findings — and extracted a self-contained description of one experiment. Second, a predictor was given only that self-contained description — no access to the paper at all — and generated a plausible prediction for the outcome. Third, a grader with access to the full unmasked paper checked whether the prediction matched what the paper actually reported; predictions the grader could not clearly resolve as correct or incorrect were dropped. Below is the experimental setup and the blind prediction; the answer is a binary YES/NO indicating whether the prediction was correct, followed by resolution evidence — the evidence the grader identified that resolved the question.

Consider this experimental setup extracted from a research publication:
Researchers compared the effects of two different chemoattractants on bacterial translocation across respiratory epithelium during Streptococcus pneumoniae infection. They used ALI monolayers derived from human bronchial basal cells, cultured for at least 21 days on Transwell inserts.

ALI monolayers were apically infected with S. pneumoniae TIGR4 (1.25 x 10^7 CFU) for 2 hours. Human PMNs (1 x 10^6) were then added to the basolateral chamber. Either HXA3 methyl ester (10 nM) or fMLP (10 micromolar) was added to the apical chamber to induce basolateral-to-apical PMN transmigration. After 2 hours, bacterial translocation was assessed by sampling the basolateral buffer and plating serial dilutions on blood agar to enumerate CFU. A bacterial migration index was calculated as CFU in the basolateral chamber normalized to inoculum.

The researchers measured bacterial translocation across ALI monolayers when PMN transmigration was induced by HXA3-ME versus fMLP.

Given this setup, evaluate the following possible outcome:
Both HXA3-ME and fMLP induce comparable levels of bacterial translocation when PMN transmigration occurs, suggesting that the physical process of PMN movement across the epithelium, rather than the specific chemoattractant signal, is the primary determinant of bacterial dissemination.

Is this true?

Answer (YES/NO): NO